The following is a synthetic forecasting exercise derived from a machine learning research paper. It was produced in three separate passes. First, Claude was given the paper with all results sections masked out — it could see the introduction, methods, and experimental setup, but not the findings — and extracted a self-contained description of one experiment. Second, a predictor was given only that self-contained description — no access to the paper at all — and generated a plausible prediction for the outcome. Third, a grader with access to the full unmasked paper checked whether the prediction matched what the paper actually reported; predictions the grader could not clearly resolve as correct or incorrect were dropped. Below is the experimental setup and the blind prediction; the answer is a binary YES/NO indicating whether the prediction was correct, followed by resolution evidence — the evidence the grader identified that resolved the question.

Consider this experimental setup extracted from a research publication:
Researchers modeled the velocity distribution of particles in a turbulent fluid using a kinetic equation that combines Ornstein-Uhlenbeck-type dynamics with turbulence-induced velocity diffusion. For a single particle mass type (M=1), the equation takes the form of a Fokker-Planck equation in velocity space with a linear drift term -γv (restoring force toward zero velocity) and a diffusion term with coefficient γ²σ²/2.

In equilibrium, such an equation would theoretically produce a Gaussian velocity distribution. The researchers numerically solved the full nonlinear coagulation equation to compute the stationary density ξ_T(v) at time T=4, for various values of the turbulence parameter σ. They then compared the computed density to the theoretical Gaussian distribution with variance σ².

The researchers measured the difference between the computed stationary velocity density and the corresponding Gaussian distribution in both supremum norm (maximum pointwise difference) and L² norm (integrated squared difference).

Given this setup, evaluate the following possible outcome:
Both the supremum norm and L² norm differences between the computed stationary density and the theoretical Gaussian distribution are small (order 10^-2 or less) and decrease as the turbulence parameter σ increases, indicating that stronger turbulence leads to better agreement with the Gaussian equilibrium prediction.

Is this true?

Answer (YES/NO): NO